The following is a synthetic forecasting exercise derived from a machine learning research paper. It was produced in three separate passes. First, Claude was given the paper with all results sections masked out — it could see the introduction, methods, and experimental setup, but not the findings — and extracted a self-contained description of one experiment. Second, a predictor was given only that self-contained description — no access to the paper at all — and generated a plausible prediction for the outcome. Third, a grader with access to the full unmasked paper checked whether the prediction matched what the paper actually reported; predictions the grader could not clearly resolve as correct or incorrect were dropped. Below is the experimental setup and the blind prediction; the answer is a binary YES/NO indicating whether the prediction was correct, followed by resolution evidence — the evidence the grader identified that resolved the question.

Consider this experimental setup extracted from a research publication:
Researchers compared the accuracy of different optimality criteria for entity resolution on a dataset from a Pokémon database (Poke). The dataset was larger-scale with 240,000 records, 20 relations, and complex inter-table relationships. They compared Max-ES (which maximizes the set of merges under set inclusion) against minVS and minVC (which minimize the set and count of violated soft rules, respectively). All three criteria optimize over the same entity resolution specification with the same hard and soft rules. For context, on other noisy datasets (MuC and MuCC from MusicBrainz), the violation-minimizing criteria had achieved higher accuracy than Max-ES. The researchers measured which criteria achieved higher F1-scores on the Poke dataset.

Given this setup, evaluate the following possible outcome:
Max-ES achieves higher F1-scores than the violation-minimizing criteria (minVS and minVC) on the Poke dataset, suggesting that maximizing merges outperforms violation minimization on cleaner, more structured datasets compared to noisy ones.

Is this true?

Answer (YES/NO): YES